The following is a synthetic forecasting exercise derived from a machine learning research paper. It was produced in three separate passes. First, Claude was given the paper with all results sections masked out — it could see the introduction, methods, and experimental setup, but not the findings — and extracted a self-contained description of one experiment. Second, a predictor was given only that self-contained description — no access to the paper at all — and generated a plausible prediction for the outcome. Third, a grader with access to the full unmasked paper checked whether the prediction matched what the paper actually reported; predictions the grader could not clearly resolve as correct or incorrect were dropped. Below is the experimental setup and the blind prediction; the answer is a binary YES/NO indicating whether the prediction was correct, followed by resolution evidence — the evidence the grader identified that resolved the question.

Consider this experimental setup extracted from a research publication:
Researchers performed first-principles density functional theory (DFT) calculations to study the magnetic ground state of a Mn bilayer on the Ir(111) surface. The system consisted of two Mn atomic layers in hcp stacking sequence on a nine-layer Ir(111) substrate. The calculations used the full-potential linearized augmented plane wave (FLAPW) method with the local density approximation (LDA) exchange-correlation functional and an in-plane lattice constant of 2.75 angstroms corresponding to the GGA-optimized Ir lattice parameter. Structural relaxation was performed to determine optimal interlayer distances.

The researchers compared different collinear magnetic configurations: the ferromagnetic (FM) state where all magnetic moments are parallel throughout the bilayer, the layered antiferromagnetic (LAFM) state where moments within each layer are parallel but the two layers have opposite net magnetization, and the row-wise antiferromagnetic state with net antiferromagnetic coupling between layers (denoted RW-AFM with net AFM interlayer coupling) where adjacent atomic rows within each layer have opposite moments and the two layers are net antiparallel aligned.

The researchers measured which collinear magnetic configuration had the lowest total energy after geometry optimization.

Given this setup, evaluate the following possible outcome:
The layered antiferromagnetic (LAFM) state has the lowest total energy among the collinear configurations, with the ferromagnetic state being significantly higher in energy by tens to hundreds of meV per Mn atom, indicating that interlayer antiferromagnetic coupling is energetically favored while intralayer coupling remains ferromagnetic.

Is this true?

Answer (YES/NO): NO